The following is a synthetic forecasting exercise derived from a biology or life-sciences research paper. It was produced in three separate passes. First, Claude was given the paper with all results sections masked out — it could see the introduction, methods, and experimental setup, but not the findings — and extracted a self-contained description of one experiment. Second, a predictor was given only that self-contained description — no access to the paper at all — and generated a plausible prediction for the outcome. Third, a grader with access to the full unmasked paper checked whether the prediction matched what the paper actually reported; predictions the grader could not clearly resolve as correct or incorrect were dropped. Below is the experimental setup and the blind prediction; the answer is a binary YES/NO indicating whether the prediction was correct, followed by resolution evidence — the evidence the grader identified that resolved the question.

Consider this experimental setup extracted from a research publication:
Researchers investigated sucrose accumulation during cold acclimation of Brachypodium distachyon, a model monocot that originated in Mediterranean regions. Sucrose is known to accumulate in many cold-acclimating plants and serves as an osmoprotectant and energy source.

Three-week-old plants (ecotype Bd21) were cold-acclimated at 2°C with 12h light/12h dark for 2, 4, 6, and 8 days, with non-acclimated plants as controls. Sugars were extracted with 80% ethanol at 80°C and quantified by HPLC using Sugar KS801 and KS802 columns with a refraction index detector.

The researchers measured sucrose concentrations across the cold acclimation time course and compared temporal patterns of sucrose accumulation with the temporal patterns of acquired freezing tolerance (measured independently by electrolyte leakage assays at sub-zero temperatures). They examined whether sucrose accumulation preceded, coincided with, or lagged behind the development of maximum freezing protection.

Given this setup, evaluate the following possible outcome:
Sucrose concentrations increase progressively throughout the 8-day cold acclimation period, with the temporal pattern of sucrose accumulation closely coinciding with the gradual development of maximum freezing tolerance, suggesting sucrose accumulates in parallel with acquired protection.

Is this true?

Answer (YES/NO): NO